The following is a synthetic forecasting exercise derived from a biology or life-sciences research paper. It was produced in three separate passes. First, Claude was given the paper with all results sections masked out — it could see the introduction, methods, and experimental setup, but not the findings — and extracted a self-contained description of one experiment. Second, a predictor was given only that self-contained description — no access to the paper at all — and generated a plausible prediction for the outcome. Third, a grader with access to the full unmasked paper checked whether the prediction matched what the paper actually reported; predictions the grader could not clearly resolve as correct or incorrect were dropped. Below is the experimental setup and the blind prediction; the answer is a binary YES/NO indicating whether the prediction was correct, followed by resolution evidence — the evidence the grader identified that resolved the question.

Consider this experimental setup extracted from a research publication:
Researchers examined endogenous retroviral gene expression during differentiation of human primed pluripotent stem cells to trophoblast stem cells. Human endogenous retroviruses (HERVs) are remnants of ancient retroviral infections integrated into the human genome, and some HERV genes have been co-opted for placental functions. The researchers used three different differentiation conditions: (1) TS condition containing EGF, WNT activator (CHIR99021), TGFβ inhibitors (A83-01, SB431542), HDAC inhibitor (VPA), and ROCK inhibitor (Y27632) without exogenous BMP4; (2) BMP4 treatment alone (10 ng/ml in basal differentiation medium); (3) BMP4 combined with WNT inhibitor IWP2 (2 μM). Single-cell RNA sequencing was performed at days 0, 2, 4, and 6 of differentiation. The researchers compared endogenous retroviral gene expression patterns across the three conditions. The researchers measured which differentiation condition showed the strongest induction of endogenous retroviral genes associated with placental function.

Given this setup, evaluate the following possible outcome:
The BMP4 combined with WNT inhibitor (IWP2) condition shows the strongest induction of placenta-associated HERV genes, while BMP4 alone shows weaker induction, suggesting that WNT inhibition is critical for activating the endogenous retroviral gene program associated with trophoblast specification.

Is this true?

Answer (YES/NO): NO